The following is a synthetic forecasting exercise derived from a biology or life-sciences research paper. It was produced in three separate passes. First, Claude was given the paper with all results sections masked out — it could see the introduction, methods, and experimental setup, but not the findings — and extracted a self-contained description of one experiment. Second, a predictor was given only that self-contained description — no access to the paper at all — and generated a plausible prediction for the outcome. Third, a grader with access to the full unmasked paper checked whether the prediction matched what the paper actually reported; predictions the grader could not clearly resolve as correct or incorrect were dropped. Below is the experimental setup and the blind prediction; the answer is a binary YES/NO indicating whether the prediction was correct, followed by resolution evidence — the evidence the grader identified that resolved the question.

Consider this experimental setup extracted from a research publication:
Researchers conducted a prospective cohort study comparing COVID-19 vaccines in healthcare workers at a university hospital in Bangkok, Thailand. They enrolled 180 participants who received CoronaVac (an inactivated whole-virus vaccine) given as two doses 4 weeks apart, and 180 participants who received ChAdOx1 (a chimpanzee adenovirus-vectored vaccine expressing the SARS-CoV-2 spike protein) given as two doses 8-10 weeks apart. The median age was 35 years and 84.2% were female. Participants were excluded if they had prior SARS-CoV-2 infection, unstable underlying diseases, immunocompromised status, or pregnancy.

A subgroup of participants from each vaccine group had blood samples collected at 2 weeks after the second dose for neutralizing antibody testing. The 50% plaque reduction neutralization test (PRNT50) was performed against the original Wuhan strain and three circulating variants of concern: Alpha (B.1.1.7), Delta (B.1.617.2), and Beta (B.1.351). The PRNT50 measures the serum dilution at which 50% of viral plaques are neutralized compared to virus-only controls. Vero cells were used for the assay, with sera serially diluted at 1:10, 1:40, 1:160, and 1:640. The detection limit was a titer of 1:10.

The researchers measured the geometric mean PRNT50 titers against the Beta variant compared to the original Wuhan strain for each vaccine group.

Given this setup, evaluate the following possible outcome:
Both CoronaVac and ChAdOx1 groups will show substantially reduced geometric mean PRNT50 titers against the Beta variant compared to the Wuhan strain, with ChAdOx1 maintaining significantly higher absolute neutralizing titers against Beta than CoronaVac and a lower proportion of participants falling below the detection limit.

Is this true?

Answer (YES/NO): YES